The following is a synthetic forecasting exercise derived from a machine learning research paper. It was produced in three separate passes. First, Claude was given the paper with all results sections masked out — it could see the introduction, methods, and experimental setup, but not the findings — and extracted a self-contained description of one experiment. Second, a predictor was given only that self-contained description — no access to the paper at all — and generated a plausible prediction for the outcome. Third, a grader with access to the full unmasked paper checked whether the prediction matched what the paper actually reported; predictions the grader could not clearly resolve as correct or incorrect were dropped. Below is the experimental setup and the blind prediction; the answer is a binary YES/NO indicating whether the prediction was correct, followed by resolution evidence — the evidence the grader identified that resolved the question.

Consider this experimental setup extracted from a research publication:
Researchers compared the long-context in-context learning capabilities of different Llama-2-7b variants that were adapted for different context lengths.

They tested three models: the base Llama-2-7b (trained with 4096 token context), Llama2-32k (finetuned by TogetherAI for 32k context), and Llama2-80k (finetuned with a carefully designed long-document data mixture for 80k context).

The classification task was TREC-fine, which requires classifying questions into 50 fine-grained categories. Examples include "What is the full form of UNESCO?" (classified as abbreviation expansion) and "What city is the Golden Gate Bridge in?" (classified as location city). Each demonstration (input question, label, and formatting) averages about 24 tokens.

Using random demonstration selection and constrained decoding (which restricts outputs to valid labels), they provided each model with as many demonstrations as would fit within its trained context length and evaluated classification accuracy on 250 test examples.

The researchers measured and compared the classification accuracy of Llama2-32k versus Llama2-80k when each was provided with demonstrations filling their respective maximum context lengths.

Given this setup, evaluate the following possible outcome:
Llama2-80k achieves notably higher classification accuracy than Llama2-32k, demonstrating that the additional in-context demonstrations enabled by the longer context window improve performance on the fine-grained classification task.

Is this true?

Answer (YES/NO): NO